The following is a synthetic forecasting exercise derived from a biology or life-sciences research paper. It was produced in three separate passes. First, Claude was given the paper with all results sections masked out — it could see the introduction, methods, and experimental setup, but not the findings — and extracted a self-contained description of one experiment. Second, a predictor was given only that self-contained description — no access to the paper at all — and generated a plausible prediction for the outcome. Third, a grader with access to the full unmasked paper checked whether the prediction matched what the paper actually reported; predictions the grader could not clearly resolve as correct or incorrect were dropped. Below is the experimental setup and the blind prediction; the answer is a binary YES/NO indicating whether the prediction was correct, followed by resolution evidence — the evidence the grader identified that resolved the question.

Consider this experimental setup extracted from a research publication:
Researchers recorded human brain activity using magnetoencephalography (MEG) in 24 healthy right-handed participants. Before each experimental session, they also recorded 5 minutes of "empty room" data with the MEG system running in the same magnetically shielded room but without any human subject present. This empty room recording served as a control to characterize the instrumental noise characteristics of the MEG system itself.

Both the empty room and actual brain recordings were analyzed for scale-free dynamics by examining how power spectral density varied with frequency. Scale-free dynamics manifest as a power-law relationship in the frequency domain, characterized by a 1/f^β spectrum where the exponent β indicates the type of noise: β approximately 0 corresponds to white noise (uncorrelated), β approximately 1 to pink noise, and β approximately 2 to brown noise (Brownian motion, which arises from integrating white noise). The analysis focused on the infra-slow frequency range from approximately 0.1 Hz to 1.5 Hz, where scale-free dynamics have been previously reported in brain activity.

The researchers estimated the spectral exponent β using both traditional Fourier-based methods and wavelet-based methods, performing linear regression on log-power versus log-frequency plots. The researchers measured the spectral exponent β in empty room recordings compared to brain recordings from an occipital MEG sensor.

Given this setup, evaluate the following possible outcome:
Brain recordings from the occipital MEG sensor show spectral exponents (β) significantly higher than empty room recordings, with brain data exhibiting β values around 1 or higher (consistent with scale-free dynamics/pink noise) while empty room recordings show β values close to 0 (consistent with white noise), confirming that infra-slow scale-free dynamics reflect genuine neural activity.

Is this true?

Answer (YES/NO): NO